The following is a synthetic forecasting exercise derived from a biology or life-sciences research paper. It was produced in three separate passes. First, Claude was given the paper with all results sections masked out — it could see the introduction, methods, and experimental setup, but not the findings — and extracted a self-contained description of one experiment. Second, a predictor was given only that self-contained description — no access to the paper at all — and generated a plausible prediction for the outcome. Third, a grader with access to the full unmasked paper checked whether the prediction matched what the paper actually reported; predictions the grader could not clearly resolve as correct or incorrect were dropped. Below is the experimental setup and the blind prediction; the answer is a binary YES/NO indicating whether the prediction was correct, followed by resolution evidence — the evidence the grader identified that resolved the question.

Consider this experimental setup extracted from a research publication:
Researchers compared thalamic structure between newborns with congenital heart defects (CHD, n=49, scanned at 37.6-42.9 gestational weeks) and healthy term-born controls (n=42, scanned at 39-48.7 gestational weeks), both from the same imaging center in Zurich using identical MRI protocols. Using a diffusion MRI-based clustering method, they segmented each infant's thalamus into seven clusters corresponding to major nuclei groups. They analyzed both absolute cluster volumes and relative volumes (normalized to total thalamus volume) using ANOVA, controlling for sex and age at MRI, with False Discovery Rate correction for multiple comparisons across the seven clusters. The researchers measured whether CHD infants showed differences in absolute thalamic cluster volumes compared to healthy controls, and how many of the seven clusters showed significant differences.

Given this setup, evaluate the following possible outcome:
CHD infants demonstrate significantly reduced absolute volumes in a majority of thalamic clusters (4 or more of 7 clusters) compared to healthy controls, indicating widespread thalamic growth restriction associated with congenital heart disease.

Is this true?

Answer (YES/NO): YES